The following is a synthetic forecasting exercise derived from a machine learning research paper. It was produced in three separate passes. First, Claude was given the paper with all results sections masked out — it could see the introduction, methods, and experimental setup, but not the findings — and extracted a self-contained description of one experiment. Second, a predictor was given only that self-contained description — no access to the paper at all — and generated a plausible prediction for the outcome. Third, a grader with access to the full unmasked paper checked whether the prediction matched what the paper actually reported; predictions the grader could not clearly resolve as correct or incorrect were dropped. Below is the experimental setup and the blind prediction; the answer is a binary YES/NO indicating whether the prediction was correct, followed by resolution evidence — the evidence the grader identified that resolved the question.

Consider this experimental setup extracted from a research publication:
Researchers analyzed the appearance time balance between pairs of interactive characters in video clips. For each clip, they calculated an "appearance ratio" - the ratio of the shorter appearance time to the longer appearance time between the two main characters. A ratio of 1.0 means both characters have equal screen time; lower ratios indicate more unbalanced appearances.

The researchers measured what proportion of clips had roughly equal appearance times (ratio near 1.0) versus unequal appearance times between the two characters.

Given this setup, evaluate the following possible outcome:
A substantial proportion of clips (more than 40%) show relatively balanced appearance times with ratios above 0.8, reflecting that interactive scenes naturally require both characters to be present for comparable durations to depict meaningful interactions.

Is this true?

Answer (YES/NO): NO